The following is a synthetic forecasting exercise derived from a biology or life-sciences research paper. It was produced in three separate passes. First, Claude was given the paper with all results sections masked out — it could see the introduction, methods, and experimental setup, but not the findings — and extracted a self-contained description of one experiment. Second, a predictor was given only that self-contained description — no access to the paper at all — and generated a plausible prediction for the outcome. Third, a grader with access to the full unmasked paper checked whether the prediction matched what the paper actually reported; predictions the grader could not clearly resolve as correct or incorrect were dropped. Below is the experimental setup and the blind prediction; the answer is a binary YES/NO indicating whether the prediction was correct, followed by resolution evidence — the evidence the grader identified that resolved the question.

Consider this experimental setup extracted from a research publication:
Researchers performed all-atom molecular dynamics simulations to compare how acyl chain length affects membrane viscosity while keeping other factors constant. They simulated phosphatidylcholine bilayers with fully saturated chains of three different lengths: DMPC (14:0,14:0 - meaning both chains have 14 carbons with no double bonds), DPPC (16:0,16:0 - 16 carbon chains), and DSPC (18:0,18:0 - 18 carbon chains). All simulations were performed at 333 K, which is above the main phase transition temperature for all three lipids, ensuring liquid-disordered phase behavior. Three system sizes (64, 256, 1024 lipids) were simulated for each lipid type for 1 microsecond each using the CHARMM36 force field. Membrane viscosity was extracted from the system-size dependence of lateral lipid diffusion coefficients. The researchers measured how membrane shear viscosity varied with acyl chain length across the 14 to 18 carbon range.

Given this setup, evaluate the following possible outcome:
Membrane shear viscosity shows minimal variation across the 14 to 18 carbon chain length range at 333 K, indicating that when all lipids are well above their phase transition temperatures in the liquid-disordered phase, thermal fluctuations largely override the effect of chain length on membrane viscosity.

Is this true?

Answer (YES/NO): NO